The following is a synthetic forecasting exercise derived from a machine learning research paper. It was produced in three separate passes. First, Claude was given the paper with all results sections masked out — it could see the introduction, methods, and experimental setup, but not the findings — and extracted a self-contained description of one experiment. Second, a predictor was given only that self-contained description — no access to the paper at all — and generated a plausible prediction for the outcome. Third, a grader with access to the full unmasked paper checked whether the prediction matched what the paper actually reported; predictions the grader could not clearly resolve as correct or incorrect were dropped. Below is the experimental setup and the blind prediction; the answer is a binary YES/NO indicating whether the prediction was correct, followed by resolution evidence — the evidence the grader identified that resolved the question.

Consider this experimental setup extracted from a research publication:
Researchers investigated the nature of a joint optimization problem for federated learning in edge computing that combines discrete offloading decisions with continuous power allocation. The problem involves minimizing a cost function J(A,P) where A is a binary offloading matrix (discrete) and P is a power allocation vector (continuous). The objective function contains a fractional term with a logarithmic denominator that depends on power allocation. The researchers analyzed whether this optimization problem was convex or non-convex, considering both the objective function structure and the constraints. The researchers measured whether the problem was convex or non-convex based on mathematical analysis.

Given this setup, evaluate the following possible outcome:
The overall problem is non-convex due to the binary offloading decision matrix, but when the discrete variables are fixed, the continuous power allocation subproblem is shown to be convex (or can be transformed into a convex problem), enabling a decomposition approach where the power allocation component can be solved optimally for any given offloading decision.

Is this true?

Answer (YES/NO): YES